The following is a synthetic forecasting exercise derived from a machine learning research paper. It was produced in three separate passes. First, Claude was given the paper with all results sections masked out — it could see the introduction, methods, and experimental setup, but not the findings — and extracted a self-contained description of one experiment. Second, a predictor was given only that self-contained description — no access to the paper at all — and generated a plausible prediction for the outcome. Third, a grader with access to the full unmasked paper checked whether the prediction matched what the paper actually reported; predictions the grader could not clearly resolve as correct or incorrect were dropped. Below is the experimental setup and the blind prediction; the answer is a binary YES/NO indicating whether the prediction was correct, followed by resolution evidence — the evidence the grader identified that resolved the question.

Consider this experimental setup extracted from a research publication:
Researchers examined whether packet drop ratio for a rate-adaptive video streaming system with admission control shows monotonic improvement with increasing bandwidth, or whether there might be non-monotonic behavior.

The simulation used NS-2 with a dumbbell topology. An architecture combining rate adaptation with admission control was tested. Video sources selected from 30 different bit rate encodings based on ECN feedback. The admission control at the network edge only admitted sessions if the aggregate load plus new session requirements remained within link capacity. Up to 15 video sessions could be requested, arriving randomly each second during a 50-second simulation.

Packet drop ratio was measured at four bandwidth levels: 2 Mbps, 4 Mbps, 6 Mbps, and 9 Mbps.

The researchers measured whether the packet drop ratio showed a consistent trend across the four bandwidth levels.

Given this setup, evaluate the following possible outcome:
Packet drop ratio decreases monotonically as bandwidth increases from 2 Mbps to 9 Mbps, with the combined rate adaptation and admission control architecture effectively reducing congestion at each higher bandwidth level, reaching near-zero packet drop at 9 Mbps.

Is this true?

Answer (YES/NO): NO